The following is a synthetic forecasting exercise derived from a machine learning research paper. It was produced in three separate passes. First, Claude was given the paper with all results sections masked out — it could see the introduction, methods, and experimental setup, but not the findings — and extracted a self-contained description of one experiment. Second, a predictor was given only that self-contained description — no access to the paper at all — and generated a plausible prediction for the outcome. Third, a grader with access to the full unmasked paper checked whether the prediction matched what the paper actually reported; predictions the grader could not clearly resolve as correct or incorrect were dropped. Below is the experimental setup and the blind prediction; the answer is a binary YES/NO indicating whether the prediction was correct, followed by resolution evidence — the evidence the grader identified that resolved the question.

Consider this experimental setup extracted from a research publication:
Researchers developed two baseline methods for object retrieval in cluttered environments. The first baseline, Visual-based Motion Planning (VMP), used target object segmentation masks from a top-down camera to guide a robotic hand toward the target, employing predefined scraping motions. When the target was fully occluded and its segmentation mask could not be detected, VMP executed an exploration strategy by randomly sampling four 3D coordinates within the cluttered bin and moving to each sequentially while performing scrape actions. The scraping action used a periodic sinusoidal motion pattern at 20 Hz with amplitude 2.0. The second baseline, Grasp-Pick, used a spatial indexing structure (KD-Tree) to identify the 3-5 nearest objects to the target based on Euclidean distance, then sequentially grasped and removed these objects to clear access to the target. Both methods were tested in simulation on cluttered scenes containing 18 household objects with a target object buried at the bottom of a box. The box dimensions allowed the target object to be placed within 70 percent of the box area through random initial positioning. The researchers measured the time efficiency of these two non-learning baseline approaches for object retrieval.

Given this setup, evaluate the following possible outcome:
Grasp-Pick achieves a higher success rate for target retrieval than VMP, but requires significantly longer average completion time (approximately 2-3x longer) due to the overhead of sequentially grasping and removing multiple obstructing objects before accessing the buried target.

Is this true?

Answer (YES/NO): NO